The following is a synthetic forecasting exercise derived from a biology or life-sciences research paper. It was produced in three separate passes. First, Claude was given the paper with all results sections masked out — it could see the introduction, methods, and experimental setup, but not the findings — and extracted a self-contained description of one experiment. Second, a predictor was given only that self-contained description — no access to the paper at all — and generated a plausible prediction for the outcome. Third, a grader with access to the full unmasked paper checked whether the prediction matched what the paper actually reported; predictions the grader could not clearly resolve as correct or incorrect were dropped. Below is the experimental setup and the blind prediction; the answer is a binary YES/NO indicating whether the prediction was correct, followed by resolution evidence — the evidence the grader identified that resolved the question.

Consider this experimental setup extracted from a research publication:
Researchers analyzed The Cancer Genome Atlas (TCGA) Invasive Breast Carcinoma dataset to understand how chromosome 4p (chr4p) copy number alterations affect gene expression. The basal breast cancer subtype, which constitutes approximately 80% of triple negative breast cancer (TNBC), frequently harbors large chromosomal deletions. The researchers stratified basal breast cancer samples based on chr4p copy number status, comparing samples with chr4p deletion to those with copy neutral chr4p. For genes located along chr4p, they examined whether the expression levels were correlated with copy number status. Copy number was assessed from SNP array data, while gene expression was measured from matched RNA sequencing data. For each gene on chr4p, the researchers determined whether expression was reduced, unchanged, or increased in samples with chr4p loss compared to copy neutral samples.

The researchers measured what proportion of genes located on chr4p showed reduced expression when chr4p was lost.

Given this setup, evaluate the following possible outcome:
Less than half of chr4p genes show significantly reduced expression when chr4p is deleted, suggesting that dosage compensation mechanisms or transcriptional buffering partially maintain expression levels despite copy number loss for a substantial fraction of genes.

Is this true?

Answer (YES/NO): NO